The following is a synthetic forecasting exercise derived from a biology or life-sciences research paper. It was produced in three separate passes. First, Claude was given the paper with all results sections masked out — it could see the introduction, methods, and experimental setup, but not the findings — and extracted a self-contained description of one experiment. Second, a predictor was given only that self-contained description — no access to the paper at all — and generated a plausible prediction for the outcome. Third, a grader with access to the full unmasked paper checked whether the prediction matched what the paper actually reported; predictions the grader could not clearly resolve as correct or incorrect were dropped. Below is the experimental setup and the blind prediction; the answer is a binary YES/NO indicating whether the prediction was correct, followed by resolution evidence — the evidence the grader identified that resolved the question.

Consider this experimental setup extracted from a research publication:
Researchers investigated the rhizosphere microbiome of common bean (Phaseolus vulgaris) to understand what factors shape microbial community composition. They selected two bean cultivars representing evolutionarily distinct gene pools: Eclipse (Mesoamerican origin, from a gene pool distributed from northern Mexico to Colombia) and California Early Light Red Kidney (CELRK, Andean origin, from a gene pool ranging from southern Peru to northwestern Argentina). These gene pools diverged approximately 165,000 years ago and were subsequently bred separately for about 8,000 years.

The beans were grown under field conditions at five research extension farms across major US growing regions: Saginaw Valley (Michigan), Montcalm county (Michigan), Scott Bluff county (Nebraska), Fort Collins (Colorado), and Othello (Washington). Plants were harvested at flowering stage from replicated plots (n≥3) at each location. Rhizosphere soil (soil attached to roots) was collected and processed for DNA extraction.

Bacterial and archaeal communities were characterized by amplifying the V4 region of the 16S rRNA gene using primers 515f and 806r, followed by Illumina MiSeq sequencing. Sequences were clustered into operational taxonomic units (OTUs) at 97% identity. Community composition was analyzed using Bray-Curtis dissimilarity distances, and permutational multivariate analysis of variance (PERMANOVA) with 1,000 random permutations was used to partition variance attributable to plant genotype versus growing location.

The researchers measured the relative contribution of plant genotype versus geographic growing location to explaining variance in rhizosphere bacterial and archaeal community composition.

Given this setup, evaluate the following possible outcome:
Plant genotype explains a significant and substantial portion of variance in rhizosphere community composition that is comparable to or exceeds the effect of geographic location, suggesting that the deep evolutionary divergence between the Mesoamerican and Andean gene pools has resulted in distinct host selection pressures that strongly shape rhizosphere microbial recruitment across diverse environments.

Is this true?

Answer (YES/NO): NO